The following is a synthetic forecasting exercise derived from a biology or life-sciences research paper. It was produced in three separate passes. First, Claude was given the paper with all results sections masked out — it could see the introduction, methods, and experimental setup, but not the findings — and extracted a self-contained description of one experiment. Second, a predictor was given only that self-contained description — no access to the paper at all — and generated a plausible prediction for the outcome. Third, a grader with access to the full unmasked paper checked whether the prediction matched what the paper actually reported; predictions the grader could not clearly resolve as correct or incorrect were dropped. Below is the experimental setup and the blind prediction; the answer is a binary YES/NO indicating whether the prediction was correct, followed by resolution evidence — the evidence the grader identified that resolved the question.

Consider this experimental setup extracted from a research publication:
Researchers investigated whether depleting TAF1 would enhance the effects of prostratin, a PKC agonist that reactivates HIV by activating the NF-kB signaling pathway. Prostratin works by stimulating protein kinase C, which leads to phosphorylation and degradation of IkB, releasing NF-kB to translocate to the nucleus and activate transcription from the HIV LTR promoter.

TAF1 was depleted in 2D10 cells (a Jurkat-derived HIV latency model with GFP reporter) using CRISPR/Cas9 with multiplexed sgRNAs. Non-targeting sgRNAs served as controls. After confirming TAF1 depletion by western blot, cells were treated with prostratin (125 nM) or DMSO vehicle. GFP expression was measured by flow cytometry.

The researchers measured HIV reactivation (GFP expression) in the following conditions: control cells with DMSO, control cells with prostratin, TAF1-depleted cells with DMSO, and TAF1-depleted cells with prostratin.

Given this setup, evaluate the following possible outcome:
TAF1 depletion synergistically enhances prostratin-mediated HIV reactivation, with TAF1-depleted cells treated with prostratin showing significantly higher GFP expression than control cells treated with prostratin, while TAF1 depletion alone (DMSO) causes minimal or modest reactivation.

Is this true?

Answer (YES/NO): NO